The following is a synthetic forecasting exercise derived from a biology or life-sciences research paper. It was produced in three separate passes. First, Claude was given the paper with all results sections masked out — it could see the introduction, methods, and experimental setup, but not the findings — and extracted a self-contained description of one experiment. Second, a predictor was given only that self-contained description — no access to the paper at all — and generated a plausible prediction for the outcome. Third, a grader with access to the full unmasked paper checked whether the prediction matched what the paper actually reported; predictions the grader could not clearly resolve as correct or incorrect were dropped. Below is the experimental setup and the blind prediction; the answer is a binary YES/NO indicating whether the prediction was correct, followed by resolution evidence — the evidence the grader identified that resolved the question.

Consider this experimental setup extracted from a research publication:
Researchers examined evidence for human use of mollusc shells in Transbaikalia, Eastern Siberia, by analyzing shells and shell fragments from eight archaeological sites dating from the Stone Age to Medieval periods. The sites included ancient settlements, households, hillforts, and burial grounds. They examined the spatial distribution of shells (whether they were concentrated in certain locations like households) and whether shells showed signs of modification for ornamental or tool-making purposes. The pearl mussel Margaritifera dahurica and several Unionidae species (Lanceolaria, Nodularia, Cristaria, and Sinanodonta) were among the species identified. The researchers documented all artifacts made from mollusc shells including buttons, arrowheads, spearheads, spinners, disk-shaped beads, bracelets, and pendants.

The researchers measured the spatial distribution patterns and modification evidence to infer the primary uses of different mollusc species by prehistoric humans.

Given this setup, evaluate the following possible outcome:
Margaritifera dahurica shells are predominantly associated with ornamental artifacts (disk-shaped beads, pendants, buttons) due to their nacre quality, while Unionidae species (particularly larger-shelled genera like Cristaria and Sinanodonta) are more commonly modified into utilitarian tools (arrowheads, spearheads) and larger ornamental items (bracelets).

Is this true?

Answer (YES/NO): NO